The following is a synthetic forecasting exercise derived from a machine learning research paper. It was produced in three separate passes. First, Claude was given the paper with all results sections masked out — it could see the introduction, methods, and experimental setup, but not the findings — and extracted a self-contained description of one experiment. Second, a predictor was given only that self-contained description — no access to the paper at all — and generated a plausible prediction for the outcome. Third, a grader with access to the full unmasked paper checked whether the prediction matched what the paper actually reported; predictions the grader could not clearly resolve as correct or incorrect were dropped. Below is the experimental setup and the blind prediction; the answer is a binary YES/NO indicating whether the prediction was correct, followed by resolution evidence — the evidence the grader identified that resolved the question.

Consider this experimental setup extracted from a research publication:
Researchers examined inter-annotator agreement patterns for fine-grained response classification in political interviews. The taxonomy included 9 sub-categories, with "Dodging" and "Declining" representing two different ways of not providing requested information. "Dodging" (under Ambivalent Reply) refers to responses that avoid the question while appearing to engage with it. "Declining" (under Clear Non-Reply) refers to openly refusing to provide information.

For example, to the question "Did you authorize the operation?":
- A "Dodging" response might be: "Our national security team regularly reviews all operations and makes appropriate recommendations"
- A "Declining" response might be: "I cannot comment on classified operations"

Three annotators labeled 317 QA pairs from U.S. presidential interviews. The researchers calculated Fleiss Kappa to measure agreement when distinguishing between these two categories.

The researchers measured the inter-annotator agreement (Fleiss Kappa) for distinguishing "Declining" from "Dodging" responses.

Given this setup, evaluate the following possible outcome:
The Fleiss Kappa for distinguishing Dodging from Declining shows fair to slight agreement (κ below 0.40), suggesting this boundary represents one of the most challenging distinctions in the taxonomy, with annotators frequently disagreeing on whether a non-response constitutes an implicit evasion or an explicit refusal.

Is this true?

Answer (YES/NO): NO